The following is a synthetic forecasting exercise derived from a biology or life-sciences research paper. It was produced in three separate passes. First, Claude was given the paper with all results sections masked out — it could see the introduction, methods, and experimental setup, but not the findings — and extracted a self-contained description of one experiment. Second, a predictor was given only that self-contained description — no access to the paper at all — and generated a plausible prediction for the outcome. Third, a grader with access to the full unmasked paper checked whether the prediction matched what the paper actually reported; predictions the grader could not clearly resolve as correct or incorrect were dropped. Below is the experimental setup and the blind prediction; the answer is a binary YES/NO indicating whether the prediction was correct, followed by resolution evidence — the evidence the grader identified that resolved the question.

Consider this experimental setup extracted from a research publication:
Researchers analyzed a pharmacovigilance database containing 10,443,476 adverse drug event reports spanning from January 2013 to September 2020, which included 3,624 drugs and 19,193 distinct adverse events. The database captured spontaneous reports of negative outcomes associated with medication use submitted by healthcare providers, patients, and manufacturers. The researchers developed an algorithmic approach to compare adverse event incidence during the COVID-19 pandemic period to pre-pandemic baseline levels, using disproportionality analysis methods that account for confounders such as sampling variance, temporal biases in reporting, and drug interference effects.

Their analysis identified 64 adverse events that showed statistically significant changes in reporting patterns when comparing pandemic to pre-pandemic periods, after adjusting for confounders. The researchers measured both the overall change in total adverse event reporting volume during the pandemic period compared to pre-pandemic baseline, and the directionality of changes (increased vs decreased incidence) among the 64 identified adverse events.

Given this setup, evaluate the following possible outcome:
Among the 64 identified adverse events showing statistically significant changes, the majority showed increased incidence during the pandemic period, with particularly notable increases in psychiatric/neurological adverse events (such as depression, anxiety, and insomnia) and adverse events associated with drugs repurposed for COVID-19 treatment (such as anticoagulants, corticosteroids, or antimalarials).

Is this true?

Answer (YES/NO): NO